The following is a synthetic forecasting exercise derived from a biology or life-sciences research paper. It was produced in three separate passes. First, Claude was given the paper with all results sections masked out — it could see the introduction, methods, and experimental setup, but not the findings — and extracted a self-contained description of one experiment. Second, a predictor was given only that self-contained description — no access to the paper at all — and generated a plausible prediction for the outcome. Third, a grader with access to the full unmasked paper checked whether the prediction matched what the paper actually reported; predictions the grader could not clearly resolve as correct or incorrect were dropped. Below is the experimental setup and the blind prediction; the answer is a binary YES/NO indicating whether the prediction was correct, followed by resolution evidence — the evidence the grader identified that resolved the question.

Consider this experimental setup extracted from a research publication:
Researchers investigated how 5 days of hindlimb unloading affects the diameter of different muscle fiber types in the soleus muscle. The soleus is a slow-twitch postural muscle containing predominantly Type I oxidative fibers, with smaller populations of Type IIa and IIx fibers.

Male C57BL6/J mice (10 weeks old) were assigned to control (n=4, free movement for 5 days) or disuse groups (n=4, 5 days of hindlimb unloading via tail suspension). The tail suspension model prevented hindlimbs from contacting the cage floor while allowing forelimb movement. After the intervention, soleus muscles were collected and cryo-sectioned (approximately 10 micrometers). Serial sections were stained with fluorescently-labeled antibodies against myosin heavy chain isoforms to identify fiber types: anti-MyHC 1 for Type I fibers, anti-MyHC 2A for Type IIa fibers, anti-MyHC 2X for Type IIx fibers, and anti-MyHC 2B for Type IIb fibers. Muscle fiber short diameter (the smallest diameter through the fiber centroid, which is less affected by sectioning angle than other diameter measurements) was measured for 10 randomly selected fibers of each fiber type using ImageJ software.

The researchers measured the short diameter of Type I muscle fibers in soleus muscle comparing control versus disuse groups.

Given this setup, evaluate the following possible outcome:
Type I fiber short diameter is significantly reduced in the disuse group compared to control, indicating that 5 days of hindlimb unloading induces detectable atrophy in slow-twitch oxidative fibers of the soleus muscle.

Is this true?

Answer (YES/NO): YES